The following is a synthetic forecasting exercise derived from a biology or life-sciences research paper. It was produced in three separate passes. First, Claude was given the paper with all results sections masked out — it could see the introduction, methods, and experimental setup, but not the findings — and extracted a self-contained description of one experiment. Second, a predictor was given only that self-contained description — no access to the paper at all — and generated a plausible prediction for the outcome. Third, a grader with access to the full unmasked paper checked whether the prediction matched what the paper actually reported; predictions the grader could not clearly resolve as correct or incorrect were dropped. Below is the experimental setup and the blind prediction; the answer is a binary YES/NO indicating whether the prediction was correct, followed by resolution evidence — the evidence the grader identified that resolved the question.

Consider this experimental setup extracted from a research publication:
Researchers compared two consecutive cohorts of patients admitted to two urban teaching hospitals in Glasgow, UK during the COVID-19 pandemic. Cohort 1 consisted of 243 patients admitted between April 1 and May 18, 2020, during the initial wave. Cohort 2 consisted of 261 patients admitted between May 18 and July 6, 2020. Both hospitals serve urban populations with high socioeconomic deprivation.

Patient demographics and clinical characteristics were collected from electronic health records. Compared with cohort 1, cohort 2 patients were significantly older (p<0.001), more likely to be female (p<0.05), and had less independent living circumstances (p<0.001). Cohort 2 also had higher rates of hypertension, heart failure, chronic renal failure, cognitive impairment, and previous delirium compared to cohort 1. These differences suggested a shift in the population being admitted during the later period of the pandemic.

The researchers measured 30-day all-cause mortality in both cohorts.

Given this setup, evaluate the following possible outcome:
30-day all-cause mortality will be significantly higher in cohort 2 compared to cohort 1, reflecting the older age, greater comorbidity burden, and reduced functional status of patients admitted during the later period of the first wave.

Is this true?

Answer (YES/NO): NO